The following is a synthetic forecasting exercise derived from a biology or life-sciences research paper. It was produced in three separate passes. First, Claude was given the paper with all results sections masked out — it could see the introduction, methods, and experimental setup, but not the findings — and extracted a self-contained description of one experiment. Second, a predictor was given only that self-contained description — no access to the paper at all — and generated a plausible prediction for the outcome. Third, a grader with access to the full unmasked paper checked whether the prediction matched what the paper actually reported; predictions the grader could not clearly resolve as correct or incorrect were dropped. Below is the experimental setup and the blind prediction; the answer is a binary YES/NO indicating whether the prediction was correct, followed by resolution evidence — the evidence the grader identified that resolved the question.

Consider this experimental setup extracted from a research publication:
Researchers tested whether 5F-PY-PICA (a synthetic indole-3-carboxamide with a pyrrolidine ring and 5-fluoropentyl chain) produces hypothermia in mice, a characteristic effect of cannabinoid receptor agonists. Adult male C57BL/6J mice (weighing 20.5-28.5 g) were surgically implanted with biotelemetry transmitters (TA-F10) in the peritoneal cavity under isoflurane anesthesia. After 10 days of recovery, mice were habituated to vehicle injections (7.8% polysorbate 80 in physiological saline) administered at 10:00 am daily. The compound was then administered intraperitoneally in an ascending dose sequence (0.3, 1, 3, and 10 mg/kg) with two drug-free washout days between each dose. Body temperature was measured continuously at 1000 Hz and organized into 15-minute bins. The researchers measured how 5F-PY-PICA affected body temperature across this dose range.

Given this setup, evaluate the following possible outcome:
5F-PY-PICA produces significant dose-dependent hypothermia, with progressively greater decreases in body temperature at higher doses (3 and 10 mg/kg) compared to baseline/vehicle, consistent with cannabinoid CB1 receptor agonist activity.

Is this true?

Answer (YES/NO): NO